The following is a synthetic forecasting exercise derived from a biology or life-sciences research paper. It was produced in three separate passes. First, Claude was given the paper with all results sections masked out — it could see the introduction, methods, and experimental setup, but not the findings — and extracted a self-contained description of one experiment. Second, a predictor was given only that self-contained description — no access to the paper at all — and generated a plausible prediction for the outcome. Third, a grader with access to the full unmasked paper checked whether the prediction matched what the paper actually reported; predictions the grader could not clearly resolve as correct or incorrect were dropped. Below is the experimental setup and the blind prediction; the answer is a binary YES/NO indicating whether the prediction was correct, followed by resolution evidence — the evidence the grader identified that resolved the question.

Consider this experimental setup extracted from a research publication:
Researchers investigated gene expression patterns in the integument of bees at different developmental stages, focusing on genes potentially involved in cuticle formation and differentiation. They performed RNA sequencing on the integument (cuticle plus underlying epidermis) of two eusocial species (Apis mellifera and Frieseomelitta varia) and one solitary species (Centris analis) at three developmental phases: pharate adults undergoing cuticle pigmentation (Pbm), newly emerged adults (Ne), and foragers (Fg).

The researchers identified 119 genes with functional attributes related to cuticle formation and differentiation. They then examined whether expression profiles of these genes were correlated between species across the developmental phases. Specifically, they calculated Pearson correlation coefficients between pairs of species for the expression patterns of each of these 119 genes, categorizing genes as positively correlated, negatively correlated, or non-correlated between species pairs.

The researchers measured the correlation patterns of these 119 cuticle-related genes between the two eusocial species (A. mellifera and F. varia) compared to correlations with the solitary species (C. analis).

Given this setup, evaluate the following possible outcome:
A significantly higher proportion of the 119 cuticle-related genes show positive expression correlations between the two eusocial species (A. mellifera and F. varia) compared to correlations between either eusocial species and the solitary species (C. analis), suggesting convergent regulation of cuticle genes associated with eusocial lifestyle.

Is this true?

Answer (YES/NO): NO